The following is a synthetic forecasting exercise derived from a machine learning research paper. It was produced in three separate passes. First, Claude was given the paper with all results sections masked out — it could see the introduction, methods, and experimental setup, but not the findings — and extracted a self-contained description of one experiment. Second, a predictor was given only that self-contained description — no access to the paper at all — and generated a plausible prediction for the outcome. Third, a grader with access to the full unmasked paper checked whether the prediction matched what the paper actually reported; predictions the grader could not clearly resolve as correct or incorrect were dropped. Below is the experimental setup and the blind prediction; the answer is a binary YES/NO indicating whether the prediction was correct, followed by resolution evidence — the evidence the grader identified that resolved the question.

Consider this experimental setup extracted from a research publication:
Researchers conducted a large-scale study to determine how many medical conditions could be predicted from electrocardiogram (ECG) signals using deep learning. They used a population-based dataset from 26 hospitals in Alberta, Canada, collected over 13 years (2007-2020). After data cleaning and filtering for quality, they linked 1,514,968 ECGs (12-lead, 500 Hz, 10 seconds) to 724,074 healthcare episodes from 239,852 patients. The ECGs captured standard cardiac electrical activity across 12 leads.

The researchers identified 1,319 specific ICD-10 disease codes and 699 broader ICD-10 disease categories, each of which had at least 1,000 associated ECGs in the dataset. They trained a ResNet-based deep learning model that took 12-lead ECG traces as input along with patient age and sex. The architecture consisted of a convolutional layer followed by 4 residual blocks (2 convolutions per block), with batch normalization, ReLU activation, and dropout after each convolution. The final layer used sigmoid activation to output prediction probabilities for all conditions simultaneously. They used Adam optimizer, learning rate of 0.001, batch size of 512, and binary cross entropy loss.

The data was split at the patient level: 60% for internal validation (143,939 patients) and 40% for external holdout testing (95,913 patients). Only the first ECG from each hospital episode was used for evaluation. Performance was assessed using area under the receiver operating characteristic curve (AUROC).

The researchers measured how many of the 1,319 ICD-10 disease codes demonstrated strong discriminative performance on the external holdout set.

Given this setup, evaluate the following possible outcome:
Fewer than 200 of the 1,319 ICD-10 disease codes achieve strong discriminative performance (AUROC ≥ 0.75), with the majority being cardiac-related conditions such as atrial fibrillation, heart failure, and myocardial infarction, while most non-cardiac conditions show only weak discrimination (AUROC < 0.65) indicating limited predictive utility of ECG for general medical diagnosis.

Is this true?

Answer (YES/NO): NO